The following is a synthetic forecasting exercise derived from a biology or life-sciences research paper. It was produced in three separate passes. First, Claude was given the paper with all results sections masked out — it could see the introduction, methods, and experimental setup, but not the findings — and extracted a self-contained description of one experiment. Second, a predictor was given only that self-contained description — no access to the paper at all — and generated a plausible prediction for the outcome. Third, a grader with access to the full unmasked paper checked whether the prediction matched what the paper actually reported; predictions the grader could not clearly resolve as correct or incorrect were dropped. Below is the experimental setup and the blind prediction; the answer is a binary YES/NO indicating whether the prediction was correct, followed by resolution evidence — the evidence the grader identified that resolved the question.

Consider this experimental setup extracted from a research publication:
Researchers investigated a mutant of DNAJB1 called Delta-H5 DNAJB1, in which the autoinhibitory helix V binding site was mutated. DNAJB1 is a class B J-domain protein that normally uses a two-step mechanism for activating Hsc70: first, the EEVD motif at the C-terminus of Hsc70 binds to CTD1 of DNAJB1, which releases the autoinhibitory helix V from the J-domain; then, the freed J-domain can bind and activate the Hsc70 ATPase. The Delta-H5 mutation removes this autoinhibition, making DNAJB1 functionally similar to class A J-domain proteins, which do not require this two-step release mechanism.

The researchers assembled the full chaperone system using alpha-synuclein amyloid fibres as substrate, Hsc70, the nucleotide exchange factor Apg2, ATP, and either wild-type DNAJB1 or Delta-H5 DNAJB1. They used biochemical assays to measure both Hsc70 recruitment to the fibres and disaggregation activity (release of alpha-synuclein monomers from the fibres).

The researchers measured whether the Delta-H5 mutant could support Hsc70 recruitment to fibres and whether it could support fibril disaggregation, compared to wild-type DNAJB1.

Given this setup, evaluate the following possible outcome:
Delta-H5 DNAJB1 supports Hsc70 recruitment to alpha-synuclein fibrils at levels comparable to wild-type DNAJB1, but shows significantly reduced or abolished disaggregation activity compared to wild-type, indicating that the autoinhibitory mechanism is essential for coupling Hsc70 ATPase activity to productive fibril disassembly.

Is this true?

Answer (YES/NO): YES